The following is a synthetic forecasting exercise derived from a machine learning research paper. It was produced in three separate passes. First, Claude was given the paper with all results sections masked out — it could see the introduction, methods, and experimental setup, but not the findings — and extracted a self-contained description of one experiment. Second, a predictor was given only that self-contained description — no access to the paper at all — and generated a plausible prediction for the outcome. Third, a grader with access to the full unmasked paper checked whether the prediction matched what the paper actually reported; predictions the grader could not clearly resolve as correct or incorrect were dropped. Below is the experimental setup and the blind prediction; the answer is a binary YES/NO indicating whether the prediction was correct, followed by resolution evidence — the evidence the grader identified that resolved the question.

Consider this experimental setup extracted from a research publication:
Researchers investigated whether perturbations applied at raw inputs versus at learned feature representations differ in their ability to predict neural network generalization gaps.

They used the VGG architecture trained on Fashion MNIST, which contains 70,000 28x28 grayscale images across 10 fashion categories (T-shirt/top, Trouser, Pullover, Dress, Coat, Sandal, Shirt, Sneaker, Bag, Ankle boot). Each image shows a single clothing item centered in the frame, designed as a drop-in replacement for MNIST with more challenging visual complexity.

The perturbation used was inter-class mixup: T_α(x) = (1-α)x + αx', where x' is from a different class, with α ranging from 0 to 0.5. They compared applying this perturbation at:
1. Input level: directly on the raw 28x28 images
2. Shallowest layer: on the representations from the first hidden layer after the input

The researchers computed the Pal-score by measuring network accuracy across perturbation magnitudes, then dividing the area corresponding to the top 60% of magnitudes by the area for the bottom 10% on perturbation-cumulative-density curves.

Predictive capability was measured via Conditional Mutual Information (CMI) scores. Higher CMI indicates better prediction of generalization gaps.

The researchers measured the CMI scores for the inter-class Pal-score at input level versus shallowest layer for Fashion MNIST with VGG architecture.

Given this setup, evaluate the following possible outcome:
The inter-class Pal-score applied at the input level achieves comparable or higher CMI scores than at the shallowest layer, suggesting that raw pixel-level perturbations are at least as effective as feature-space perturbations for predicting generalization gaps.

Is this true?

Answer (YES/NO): NO